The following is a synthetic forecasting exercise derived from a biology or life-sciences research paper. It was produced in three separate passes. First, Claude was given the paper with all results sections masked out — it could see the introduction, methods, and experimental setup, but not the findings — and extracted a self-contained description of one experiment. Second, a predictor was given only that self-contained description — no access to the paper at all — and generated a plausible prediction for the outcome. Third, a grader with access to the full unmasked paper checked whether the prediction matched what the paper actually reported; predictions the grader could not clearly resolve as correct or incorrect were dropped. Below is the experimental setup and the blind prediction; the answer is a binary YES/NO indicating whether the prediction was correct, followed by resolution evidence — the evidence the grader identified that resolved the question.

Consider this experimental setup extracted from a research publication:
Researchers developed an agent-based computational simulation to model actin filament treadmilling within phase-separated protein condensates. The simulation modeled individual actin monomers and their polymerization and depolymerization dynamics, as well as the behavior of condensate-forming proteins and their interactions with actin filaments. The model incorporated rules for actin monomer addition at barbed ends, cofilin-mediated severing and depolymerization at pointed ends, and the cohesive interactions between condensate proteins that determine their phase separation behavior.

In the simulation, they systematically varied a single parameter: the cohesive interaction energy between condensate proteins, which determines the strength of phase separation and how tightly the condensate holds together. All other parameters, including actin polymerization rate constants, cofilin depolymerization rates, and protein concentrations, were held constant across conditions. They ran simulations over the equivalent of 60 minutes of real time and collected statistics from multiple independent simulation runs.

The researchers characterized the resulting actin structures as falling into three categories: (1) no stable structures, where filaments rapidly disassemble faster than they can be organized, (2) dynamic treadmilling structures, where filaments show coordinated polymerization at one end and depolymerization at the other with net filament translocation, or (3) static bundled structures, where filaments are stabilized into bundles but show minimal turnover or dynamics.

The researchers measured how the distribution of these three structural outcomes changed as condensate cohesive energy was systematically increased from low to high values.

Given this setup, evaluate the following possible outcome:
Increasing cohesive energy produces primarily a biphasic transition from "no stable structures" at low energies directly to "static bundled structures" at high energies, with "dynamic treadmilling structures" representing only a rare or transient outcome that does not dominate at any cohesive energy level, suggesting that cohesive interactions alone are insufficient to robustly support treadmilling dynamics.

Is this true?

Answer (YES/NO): NO